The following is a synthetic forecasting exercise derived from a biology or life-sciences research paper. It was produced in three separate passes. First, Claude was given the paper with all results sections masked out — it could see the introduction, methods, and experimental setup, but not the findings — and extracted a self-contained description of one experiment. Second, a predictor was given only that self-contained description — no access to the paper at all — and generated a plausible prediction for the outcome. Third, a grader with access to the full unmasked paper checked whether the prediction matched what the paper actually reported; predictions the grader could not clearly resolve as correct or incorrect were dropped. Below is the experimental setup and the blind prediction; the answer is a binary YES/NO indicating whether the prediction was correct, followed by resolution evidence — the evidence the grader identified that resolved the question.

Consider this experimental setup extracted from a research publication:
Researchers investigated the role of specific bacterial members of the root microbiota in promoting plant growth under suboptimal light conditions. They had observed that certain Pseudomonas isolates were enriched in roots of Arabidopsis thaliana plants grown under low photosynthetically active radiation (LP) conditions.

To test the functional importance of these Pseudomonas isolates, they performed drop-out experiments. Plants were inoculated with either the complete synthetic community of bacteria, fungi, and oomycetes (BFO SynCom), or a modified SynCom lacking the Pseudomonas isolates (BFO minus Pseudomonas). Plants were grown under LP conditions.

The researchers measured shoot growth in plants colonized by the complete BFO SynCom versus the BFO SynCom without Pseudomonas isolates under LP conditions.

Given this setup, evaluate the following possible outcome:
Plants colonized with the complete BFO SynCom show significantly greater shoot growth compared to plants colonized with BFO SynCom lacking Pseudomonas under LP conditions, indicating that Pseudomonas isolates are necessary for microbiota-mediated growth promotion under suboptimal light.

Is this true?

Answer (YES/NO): YES